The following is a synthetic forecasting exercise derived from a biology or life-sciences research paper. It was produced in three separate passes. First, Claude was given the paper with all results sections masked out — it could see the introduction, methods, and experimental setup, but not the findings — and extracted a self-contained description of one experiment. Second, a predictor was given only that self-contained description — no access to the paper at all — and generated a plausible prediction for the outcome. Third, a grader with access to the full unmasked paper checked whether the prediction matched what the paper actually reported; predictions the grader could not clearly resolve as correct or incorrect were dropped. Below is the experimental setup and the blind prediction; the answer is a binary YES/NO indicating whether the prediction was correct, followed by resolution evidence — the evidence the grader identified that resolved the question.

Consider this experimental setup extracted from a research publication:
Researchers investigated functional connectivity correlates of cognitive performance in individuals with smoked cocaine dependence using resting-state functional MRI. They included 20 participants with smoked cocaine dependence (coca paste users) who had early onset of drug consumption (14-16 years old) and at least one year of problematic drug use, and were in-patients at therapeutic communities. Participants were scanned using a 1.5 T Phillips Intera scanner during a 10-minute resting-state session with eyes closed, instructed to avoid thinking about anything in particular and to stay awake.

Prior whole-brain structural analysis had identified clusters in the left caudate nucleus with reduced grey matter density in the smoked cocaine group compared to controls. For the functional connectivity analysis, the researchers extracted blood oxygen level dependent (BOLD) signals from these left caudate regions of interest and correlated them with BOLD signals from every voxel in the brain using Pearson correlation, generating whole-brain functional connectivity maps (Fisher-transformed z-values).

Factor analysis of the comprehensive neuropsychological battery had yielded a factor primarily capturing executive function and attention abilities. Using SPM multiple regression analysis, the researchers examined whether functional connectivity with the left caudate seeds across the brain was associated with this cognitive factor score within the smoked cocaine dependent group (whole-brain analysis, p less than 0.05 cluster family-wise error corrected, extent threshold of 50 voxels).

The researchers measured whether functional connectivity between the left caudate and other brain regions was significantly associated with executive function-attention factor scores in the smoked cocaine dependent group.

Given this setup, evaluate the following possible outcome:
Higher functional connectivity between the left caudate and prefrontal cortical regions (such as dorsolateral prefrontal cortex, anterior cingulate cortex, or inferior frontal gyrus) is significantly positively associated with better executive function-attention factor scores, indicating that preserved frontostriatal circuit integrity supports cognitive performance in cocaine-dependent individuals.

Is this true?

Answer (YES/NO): NO